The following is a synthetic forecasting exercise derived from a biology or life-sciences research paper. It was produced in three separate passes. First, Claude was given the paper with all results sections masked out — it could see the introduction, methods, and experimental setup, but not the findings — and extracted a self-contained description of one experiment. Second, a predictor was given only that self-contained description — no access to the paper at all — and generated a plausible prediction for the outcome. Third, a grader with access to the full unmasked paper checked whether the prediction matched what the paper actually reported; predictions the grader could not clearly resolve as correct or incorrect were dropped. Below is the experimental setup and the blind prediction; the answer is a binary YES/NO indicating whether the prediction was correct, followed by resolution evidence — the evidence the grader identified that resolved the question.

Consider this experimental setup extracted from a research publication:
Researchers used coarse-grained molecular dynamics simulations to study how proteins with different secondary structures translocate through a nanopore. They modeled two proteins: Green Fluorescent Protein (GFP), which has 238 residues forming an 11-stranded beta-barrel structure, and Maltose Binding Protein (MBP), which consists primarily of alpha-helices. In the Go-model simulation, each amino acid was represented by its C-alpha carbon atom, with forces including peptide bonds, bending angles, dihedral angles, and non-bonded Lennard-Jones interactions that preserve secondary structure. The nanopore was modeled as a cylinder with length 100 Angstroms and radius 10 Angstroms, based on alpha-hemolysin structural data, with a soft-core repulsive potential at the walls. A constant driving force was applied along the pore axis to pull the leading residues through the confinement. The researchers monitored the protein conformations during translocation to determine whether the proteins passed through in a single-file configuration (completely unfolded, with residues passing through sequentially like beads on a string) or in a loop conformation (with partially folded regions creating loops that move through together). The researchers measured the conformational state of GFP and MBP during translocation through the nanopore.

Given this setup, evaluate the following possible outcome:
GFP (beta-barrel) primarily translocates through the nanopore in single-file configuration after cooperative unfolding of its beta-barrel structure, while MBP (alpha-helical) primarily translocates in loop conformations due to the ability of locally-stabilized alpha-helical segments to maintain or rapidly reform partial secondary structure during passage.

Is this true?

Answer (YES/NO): NO